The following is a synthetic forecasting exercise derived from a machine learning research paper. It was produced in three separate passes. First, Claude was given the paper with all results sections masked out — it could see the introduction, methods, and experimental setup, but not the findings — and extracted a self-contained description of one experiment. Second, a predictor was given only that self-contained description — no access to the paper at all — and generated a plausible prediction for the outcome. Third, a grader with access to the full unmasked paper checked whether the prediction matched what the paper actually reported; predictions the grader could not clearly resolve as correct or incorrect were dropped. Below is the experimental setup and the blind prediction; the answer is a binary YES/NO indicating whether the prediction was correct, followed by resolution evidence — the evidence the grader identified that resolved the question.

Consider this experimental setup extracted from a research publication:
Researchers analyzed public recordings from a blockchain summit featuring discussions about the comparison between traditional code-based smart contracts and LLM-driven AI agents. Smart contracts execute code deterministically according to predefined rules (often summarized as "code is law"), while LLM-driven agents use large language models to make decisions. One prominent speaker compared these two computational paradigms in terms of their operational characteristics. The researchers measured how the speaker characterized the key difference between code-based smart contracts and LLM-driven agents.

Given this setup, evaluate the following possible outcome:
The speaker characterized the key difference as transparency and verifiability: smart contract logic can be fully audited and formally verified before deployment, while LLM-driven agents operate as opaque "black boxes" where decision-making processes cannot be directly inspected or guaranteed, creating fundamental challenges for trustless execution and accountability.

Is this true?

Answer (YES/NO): NO